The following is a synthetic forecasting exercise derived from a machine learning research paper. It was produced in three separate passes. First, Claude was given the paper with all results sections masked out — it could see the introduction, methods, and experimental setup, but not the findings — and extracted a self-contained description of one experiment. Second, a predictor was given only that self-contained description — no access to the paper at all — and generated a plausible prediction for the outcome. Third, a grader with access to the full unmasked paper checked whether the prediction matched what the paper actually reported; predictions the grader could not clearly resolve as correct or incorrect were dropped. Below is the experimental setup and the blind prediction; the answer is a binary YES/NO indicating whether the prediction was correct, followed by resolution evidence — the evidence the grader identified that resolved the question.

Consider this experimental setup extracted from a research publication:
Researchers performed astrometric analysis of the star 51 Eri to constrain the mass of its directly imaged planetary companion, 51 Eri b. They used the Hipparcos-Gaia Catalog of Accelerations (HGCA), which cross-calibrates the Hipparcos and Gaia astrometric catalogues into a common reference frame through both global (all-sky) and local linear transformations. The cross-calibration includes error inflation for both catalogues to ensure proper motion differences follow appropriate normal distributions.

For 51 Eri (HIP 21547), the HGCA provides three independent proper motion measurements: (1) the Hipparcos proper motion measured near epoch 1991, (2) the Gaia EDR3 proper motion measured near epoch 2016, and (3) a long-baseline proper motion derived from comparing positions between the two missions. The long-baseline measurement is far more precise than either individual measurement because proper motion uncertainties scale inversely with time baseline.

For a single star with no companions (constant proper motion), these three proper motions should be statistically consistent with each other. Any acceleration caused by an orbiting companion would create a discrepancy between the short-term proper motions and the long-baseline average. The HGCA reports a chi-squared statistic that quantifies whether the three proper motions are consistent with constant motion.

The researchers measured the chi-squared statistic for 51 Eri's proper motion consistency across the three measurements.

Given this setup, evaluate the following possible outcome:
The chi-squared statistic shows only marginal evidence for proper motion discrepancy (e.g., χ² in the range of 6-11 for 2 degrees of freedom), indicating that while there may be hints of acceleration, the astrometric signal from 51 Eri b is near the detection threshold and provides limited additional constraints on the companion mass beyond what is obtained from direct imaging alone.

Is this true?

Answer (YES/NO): NO